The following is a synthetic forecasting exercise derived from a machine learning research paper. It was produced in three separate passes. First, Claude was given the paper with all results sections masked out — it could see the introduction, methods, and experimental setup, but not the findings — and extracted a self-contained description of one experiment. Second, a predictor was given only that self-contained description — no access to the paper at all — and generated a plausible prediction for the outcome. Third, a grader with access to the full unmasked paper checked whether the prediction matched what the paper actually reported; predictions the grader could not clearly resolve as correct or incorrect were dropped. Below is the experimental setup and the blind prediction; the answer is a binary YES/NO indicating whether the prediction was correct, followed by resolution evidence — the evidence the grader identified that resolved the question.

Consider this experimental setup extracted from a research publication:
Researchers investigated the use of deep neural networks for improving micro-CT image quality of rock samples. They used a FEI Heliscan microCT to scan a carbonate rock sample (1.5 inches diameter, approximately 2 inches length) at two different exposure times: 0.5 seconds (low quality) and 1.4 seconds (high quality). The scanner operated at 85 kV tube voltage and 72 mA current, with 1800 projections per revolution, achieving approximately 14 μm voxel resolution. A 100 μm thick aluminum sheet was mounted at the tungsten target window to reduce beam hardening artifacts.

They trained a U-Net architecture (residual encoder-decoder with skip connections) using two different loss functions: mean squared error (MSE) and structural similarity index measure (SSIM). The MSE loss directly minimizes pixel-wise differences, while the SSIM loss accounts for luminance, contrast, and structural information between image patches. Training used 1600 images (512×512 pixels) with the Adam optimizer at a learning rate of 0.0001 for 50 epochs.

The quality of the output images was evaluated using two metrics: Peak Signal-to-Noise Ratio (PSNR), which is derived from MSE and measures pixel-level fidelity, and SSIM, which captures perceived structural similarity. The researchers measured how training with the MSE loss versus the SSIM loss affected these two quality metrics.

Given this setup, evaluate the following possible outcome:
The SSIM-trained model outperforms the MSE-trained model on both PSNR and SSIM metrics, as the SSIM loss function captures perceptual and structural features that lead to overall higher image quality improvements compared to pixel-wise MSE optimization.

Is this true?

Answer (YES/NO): NO